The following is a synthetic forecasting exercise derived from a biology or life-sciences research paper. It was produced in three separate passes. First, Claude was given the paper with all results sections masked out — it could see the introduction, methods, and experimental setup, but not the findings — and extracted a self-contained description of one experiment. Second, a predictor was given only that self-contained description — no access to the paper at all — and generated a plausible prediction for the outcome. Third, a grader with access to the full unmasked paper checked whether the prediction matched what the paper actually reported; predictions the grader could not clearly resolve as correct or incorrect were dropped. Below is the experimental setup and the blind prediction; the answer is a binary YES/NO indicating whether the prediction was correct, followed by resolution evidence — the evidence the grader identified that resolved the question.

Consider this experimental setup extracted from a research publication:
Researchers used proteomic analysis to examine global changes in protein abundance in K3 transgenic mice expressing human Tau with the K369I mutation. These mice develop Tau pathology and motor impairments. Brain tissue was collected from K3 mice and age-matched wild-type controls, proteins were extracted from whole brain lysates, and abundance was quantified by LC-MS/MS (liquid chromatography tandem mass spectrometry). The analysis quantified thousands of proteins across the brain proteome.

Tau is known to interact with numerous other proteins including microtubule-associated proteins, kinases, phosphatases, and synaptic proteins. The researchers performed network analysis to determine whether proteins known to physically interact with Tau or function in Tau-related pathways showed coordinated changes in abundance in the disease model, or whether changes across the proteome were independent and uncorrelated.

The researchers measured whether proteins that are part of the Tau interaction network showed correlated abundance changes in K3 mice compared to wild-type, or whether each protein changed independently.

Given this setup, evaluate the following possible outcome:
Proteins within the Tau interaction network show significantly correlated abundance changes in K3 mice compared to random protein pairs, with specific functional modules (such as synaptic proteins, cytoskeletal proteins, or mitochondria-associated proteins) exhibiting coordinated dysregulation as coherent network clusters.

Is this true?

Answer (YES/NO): YES